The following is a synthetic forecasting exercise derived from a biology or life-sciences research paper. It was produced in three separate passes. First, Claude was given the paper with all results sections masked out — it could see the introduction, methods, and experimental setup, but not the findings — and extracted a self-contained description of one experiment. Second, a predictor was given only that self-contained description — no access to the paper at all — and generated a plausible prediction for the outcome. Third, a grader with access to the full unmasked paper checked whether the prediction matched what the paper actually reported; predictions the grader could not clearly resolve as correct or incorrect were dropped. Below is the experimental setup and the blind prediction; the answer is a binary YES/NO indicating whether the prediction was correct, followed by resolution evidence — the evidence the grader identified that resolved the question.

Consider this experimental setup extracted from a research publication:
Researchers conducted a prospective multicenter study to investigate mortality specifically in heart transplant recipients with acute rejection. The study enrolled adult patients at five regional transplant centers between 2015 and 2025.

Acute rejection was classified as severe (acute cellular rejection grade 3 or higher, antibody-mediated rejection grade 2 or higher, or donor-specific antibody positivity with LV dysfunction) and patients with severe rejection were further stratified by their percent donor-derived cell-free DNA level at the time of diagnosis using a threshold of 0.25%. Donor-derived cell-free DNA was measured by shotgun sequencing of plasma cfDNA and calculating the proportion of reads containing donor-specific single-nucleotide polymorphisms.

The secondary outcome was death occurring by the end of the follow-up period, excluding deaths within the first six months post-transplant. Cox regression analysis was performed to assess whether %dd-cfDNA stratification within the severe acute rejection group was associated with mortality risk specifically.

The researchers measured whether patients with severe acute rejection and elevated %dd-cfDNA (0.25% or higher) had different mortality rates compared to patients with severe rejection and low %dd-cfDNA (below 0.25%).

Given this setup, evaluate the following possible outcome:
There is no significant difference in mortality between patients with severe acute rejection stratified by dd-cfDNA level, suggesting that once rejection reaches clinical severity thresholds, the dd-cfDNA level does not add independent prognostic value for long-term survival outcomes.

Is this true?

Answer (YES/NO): NO